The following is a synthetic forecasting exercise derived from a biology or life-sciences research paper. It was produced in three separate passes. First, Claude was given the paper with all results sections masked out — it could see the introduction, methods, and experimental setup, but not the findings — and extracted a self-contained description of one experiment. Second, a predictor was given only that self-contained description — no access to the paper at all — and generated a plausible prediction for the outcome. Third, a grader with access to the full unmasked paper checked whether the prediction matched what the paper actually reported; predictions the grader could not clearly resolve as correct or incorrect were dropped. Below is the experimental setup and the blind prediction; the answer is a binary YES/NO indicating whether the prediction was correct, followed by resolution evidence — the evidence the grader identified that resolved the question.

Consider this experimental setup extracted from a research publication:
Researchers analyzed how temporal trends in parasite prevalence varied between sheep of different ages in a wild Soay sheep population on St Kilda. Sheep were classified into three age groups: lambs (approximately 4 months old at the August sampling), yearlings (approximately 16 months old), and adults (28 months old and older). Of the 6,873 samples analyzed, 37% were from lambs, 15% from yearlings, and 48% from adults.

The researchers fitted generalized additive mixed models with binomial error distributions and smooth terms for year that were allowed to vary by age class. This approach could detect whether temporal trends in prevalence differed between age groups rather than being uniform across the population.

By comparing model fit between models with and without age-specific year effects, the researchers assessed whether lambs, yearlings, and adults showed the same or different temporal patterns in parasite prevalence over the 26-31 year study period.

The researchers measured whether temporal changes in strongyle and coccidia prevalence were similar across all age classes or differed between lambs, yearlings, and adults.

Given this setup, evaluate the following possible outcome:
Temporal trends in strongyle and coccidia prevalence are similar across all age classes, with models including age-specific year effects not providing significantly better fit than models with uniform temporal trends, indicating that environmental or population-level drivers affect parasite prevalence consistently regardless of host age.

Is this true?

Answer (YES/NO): NO